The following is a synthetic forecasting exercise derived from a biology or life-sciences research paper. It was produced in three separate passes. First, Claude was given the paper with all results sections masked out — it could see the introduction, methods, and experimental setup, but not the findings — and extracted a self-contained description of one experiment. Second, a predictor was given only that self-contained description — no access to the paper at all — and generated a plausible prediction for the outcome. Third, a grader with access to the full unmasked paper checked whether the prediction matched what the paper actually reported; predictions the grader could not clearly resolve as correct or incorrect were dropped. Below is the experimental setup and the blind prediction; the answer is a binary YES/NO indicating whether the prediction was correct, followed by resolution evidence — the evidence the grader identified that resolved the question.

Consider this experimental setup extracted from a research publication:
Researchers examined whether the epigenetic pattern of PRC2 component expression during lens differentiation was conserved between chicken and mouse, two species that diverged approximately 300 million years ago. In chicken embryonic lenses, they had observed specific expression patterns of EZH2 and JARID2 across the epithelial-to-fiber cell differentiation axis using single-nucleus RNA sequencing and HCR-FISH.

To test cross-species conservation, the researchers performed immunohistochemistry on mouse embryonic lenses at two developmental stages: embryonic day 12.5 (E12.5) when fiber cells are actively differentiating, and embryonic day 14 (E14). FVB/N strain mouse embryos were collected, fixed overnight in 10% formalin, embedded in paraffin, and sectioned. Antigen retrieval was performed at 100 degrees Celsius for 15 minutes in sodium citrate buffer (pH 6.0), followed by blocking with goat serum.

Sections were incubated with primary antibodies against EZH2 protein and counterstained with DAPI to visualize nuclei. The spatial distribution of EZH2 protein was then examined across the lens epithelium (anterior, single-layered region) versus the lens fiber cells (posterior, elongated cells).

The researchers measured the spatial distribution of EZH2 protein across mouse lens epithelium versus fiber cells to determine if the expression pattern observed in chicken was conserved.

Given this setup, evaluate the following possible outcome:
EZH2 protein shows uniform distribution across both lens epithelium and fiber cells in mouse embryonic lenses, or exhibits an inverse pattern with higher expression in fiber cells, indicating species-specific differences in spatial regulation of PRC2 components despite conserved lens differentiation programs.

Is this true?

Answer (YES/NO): NO